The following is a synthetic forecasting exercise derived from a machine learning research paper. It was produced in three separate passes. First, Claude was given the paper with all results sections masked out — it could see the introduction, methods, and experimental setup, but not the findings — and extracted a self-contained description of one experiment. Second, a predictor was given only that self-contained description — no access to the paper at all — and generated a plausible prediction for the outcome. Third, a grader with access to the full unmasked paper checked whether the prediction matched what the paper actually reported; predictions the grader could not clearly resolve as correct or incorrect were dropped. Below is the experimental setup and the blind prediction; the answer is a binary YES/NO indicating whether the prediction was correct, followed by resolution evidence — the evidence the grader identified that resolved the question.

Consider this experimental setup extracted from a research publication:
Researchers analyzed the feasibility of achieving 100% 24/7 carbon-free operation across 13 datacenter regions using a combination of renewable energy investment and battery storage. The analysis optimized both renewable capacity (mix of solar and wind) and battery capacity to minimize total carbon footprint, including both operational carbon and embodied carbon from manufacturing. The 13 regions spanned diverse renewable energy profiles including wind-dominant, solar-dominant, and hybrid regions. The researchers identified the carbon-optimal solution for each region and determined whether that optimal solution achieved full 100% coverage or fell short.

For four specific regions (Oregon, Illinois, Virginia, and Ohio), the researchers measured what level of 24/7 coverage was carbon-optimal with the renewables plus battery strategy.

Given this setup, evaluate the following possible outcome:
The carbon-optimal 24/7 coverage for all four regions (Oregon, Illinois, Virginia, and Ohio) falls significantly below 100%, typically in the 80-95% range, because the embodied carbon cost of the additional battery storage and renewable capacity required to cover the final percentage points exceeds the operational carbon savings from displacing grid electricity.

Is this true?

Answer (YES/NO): NO